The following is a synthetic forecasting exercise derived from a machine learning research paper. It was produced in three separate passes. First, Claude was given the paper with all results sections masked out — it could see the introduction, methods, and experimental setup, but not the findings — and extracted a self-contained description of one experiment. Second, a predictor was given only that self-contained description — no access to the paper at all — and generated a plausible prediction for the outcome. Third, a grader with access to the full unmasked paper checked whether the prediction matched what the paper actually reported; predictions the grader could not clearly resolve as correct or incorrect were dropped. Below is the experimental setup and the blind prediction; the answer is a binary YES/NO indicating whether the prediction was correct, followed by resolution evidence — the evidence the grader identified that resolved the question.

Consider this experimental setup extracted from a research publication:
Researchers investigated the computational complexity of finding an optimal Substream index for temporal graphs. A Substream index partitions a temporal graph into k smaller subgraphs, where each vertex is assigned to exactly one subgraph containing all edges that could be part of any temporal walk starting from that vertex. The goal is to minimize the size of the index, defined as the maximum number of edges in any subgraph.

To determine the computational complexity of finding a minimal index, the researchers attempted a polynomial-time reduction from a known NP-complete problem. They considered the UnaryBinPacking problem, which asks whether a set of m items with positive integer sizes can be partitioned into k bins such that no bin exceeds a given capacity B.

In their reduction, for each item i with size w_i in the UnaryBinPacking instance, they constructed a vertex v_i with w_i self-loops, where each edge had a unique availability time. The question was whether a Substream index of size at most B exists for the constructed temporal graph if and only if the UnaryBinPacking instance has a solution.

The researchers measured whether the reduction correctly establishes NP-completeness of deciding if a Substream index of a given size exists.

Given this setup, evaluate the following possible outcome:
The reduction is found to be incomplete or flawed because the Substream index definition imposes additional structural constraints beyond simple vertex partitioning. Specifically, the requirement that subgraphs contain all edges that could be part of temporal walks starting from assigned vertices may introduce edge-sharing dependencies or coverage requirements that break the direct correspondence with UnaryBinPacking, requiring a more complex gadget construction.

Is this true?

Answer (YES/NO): NO